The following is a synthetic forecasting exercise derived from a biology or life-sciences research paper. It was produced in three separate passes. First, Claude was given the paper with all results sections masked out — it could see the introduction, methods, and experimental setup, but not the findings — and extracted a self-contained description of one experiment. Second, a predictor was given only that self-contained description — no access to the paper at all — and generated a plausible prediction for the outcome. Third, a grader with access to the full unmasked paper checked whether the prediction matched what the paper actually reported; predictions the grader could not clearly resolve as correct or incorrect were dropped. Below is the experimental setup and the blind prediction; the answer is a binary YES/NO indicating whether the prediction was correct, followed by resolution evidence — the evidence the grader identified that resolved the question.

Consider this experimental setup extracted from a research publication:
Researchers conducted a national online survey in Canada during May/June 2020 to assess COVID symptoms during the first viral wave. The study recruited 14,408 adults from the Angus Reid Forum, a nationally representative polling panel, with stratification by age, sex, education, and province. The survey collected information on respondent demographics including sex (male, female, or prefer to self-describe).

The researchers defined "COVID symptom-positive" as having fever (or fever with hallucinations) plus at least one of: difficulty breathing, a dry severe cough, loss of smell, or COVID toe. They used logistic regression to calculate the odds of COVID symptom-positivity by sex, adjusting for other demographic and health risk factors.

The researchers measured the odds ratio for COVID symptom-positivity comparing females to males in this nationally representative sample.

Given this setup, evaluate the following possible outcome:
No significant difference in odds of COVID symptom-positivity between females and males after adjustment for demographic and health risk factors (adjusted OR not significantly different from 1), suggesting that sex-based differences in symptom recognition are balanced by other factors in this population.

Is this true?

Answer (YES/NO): NO